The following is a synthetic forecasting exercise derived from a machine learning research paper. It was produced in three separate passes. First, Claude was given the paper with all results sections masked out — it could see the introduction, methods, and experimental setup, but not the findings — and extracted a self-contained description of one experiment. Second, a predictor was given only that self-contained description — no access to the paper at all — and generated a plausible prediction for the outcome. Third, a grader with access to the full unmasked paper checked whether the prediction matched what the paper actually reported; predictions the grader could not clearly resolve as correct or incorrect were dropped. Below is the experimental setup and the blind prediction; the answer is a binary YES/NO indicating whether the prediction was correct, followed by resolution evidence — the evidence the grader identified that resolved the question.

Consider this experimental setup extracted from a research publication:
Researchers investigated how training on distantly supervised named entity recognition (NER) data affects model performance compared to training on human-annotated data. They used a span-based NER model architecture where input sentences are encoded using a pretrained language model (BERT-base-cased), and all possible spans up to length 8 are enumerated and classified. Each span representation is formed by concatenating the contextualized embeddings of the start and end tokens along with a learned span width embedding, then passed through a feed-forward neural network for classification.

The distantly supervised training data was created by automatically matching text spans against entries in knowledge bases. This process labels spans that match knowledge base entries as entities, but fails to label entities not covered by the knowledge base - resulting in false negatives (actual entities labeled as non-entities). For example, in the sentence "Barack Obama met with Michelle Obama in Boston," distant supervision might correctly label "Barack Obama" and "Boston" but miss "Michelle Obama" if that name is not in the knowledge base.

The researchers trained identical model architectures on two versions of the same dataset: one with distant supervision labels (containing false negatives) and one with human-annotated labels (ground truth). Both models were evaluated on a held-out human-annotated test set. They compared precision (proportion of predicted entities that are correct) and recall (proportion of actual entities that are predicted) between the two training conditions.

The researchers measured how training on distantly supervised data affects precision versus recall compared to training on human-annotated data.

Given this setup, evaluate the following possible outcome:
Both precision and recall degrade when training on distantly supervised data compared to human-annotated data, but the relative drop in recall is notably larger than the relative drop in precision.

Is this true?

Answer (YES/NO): YES